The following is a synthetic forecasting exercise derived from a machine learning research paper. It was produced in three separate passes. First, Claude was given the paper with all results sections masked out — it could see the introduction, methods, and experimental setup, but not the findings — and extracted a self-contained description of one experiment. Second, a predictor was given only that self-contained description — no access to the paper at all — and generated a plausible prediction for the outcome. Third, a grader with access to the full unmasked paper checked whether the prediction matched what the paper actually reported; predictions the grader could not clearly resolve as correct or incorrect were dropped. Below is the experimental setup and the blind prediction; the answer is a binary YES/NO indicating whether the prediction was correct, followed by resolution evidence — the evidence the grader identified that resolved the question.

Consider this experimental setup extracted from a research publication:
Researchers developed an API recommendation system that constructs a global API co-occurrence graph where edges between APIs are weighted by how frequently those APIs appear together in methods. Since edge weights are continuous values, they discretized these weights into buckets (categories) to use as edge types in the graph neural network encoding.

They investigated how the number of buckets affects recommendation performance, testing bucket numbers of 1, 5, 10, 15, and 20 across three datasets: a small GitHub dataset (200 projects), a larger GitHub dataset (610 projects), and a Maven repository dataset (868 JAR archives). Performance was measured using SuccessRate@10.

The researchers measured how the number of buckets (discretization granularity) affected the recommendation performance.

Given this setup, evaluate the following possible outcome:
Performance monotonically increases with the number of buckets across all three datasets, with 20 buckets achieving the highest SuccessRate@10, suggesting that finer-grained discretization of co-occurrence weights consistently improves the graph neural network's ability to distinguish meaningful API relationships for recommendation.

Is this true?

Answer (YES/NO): NO